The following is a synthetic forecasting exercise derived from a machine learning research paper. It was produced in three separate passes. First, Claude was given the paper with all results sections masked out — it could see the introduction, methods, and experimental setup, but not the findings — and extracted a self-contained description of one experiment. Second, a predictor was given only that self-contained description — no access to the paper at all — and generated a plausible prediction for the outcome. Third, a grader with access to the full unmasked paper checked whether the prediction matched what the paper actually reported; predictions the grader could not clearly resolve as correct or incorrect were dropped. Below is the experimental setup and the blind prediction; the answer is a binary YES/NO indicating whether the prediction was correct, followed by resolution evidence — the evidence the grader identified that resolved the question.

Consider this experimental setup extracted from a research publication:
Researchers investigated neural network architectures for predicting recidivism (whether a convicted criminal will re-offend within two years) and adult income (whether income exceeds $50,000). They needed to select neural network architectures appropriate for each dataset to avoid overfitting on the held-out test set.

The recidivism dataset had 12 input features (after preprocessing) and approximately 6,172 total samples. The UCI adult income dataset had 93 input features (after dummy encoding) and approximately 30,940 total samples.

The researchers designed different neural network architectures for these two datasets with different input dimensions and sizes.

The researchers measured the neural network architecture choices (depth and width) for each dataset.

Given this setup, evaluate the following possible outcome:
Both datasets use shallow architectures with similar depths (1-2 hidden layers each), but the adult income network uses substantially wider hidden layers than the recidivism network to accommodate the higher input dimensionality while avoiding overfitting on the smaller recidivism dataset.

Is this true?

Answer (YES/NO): NO